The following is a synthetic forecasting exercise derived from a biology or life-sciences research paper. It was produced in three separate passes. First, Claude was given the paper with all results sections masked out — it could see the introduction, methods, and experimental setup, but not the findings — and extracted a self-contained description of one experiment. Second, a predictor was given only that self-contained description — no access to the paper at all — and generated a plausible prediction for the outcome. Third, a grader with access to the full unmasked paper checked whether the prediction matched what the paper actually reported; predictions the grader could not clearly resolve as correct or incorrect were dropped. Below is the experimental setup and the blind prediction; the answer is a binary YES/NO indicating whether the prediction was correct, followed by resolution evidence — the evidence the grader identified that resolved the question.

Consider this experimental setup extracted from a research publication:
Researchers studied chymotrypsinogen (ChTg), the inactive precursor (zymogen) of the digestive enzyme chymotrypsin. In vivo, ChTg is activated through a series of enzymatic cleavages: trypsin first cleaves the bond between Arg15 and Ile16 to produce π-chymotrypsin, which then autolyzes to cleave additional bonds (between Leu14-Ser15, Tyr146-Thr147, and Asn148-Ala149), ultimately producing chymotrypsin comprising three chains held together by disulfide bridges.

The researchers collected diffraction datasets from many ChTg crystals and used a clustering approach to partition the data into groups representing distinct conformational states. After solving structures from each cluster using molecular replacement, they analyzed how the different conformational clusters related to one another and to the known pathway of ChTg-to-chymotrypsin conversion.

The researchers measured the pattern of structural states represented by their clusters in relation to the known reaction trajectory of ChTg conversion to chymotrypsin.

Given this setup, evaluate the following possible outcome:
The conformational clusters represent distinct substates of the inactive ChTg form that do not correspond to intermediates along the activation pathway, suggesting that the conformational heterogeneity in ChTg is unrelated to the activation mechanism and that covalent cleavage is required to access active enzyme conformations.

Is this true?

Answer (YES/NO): NO